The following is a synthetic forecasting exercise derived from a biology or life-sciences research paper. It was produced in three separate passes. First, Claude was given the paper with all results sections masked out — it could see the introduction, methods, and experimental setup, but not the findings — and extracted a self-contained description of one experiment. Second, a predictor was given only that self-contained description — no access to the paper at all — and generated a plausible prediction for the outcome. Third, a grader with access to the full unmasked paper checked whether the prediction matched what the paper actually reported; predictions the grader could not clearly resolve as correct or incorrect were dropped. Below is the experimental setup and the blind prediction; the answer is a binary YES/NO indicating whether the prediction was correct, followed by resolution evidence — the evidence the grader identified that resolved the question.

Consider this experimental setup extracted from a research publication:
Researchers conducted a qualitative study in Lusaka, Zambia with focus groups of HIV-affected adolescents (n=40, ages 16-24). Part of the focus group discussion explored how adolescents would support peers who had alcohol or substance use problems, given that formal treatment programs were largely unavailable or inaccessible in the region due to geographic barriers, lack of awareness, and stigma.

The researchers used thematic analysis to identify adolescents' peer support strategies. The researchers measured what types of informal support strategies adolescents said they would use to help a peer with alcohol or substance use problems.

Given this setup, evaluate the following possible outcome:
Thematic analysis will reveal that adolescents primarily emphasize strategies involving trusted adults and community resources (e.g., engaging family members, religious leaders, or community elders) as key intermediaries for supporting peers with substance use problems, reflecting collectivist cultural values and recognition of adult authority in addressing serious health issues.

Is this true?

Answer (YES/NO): NO